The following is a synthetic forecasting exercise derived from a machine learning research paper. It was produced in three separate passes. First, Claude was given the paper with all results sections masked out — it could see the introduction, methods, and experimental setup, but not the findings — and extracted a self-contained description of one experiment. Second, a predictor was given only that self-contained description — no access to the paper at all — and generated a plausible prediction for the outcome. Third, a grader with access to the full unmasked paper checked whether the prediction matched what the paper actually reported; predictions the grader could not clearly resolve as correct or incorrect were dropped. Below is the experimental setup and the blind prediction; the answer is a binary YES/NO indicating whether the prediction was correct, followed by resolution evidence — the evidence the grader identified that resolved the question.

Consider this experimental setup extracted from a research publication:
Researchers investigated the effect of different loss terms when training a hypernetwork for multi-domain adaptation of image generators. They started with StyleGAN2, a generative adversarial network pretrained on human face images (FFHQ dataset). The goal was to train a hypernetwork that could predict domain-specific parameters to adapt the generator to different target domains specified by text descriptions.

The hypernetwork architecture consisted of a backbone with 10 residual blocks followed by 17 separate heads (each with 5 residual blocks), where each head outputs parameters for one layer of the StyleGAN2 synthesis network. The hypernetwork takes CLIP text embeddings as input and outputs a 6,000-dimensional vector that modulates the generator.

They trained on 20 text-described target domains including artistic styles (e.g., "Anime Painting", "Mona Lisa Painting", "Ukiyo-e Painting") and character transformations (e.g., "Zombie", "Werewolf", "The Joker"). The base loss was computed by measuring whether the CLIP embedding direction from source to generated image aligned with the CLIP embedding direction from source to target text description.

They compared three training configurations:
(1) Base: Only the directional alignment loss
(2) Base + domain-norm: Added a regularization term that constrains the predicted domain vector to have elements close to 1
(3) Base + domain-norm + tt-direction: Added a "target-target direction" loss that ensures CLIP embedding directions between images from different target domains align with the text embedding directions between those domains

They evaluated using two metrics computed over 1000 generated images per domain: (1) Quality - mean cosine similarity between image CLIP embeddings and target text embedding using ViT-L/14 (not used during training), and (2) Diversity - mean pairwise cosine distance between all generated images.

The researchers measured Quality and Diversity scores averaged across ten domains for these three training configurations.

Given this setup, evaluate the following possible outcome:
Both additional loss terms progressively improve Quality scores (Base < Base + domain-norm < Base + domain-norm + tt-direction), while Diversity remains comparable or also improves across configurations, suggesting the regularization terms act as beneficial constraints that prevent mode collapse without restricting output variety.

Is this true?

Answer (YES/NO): NO